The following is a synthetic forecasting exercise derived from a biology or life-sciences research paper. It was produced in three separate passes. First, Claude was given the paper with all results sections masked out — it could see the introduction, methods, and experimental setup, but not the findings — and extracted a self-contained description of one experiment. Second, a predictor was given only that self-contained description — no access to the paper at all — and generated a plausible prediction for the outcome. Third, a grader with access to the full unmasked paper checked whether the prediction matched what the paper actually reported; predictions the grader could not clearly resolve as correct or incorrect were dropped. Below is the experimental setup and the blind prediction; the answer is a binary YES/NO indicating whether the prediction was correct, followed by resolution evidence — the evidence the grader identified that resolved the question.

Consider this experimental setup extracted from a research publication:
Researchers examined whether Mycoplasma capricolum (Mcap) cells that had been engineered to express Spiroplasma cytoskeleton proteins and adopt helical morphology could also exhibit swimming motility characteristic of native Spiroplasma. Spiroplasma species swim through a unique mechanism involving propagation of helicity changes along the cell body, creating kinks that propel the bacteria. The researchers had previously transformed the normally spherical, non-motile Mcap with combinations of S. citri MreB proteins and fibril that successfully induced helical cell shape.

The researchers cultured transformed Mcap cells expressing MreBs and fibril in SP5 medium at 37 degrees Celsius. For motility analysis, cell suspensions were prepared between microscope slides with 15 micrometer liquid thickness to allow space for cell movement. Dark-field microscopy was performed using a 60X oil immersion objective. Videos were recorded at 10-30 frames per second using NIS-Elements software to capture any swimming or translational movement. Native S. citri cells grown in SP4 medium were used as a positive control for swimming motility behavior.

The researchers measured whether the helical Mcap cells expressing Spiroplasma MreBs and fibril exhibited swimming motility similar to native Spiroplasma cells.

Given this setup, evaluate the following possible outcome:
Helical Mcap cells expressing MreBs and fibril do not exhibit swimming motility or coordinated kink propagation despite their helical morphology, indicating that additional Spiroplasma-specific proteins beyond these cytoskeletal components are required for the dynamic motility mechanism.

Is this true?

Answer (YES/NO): NO